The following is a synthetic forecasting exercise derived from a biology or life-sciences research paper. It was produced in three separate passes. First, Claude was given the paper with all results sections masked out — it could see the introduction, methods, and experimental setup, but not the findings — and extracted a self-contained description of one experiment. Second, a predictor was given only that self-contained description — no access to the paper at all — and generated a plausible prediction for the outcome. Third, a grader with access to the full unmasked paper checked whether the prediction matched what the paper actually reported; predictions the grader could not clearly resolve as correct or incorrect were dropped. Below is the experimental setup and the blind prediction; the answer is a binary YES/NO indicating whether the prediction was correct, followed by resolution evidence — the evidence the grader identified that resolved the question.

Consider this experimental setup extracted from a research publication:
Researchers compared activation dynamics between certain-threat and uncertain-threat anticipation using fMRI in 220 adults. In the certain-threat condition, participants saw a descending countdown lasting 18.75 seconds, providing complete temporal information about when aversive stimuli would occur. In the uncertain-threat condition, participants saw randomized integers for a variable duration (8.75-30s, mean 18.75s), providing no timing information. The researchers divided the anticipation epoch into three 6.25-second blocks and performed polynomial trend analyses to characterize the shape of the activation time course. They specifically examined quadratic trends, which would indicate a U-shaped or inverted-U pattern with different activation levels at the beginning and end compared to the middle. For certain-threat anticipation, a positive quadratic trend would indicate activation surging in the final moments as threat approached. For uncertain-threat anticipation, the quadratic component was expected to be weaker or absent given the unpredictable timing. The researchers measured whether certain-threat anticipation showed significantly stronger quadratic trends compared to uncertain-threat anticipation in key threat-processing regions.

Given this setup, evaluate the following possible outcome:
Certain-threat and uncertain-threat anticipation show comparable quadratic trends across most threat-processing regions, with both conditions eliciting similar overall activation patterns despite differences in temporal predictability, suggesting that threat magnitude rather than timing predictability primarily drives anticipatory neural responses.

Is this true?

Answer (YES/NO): NO